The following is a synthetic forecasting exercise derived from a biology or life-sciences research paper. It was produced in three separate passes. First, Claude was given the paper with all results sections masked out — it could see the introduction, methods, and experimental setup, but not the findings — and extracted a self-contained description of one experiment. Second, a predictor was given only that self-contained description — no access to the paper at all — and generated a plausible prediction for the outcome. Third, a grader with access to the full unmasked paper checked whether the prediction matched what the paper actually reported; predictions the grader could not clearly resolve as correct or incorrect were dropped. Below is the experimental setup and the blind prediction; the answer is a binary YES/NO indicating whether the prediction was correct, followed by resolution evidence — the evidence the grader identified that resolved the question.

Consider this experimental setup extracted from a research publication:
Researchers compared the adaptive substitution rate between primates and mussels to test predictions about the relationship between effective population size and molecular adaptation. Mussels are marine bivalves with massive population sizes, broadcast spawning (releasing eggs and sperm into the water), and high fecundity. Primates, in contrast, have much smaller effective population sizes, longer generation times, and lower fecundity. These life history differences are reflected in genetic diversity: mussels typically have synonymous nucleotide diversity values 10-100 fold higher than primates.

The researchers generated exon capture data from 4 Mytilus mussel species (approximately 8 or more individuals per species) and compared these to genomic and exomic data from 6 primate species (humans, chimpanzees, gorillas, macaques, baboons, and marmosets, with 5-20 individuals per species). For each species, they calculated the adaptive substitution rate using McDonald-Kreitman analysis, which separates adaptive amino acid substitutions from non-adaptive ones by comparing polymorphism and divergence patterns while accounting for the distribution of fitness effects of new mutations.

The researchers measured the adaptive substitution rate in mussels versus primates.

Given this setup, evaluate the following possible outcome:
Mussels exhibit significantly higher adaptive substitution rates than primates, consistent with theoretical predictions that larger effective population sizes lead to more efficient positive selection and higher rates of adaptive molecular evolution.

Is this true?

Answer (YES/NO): NO